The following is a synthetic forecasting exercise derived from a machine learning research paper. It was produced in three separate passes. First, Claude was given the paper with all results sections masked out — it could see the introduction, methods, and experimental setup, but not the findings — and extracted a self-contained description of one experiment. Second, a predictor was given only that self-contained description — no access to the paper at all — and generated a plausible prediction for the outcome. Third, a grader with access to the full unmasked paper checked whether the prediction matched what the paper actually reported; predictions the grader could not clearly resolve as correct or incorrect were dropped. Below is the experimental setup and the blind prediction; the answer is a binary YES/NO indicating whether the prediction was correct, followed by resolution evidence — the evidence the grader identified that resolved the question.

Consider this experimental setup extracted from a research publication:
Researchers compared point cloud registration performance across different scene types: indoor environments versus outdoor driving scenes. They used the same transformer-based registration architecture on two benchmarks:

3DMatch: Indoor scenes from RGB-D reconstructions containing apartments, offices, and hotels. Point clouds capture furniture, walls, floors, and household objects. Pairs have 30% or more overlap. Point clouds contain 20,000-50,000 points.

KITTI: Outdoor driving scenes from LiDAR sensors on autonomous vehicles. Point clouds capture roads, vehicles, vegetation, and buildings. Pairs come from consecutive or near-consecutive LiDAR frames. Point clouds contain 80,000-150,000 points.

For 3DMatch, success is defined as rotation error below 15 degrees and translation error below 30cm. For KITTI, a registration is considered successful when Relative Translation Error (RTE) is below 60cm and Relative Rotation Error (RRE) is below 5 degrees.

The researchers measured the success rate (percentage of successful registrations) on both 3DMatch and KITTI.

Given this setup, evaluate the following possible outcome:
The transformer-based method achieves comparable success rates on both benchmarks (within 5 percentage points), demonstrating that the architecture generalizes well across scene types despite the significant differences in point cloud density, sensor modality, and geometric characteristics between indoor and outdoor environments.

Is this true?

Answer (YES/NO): YES